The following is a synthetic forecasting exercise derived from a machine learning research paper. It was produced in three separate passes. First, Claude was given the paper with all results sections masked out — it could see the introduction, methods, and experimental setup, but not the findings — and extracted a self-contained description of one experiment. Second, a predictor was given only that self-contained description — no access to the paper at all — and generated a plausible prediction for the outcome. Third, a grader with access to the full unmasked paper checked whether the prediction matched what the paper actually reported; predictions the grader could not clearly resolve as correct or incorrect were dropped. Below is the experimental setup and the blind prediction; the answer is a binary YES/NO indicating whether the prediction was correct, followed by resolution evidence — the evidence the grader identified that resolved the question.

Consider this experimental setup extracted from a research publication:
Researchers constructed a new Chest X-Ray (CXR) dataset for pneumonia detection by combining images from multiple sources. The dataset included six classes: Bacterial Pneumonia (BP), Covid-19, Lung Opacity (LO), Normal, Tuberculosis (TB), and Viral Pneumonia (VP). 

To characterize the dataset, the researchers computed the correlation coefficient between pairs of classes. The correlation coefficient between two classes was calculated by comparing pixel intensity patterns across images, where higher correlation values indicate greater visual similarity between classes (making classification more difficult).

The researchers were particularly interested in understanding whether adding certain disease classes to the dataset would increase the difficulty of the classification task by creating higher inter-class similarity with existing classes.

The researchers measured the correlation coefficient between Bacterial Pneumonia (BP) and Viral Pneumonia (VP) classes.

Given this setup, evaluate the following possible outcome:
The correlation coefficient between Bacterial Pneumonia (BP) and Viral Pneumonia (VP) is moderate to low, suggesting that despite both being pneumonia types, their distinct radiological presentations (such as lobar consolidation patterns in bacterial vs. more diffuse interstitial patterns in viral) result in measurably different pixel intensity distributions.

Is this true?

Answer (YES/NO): NO